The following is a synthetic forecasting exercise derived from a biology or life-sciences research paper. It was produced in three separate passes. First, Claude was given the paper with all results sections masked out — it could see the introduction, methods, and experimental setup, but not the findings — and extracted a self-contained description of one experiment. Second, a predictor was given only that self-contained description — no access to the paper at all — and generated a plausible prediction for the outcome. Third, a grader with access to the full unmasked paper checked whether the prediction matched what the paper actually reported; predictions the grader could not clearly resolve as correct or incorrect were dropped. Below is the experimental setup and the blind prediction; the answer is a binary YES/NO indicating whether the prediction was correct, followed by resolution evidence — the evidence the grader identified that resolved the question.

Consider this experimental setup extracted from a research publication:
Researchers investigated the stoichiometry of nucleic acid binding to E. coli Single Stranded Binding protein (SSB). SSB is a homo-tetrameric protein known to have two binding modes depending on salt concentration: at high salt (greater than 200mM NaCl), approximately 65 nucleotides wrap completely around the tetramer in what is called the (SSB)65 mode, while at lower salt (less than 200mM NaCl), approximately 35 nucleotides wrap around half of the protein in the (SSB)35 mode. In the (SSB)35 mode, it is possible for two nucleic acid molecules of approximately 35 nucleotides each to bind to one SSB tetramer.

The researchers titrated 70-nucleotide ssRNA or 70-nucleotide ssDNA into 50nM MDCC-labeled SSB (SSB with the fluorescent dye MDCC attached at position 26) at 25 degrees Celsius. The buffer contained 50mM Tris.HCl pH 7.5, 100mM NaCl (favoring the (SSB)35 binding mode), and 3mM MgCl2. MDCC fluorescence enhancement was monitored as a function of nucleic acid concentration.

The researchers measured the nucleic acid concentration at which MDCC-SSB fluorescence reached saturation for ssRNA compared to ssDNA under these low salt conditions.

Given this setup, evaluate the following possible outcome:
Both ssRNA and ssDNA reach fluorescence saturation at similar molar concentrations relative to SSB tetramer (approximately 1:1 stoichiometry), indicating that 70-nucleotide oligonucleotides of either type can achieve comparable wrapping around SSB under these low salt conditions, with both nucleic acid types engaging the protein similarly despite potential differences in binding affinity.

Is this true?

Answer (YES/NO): NO